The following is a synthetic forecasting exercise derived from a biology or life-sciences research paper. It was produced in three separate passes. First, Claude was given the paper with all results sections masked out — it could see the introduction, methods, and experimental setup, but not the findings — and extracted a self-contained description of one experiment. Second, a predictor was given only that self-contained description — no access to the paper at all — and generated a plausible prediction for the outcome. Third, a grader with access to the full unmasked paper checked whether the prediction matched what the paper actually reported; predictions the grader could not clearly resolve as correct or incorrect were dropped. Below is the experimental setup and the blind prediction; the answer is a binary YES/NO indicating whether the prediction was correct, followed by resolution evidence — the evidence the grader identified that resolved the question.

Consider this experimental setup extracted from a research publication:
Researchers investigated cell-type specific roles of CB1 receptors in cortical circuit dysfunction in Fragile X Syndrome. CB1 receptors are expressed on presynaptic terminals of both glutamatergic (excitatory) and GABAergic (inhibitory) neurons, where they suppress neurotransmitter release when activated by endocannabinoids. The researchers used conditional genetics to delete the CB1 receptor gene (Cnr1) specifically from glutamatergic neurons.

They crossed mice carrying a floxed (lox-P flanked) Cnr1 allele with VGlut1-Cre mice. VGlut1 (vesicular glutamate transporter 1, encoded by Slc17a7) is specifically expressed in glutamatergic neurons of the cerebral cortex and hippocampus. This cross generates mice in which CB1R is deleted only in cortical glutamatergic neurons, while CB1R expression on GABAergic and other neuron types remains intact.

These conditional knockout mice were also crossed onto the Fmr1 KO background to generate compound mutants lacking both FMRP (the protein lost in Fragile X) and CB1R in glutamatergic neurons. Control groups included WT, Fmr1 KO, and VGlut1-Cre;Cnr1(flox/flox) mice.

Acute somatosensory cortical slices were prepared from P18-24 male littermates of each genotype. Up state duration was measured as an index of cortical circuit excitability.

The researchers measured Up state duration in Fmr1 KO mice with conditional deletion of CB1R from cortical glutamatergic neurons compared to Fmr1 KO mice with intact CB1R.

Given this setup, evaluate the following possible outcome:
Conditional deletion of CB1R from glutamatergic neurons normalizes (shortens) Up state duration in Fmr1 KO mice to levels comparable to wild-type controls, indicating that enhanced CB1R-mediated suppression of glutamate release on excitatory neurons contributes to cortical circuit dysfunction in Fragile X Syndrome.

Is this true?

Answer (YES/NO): NO